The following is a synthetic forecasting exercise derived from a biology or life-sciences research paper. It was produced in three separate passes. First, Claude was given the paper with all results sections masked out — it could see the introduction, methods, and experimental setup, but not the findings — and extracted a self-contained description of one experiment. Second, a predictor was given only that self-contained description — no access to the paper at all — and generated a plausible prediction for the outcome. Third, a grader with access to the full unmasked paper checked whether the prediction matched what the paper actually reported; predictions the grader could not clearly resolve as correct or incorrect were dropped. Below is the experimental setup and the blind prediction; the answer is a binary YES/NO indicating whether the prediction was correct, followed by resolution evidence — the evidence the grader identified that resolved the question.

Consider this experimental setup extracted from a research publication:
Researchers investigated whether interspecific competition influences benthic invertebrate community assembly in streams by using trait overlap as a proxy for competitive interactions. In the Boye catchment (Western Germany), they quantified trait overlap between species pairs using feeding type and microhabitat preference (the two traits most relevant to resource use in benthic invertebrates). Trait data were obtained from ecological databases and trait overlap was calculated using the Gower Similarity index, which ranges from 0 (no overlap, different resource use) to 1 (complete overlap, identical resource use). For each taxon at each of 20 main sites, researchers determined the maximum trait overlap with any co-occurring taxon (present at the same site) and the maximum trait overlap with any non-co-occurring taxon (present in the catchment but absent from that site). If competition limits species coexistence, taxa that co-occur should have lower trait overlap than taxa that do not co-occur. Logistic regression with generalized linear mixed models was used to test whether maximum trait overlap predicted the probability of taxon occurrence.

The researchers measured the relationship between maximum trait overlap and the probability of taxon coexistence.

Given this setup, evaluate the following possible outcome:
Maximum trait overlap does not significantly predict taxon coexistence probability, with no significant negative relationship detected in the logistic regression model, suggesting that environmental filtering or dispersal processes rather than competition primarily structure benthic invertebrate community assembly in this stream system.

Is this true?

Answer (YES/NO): YES